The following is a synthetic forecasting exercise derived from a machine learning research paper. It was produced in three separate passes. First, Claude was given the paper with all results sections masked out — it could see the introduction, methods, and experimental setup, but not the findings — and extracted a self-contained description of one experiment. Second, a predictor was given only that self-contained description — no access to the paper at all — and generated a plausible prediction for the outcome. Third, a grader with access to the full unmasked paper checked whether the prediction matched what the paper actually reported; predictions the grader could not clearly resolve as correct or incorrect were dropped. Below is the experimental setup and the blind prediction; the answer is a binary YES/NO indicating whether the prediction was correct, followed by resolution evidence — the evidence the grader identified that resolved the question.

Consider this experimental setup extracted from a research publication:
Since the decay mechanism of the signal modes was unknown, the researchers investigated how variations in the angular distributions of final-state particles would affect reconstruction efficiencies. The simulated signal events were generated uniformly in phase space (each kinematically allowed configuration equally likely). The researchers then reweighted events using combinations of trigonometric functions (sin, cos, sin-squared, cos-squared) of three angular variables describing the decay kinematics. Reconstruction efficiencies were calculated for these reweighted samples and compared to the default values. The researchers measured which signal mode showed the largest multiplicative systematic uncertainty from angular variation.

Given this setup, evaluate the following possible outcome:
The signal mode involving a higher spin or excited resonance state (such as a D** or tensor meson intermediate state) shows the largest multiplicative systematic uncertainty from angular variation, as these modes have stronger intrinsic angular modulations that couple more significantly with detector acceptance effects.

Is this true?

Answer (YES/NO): NO